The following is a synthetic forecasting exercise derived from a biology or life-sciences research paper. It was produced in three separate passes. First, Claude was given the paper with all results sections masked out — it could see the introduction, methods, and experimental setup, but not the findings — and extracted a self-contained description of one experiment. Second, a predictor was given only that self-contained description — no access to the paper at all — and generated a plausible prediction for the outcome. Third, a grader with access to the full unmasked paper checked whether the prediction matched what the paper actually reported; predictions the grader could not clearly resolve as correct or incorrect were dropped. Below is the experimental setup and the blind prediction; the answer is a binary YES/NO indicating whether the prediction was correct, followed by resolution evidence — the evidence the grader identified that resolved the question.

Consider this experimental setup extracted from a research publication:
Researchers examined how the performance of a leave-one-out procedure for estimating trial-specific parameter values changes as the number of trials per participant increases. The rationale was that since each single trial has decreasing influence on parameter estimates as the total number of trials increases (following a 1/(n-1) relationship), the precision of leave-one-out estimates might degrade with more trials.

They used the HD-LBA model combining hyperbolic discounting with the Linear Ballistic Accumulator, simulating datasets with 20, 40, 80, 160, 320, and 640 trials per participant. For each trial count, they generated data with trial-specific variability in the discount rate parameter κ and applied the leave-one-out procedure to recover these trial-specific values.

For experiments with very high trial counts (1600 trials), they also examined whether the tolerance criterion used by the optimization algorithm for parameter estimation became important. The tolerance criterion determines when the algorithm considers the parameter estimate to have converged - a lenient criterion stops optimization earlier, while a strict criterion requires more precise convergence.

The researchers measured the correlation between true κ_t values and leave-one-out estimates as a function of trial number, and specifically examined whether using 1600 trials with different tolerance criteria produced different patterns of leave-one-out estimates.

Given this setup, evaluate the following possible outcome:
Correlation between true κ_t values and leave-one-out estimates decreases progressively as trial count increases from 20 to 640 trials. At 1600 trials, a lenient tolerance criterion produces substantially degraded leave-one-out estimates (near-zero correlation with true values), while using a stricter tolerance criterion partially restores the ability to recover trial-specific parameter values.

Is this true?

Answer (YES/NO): NO